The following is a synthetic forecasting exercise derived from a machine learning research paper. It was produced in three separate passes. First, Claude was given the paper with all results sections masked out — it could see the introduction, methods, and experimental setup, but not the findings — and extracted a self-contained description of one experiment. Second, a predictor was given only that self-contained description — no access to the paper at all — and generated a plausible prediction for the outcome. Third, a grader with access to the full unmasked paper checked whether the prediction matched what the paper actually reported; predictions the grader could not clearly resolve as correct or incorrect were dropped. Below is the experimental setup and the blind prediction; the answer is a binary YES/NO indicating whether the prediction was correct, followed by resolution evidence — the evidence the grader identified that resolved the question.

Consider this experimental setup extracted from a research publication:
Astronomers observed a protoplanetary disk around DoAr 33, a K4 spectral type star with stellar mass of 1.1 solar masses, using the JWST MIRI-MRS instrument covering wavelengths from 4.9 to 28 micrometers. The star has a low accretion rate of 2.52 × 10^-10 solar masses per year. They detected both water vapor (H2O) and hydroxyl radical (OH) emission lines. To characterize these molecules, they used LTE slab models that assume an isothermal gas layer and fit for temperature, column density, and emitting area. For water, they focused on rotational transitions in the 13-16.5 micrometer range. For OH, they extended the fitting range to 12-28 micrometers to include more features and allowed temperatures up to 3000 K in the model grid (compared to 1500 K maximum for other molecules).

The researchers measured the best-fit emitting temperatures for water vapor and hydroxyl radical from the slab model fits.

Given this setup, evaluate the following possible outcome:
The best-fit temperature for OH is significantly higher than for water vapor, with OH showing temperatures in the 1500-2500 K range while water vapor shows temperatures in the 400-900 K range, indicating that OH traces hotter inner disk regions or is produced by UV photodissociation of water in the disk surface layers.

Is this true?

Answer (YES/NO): NO